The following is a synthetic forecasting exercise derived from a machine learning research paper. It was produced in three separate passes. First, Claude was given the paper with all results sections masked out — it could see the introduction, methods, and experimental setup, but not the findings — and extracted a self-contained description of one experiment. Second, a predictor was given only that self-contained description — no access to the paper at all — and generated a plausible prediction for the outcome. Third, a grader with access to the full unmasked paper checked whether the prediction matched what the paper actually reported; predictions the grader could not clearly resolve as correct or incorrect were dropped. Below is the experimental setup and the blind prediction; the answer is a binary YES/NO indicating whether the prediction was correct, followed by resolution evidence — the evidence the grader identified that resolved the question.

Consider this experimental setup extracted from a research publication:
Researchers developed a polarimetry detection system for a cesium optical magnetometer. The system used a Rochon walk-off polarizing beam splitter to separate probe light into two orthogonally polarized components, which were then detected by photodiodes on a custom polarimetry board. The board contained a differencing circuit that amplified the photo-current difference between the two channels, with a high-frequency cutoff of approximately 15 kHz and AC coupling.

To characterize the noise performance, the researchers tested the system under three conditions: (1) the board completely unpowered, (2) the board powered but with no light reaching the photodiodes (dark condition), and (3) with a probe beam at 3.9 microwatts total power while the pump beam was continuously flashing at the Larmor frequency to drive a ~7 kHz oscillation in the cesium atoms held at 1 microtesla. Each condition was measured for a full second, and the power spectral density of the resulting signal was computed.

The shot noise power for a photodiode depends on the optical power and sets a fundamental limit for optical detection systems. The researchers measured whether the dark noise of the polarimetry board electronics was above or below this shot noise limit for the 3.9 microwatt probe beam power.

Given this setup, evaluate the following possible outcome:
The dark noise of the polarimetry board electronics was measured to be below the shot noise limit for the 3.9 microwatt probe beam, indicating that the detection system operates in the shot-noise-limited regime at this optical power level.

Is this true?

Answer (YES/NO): YES